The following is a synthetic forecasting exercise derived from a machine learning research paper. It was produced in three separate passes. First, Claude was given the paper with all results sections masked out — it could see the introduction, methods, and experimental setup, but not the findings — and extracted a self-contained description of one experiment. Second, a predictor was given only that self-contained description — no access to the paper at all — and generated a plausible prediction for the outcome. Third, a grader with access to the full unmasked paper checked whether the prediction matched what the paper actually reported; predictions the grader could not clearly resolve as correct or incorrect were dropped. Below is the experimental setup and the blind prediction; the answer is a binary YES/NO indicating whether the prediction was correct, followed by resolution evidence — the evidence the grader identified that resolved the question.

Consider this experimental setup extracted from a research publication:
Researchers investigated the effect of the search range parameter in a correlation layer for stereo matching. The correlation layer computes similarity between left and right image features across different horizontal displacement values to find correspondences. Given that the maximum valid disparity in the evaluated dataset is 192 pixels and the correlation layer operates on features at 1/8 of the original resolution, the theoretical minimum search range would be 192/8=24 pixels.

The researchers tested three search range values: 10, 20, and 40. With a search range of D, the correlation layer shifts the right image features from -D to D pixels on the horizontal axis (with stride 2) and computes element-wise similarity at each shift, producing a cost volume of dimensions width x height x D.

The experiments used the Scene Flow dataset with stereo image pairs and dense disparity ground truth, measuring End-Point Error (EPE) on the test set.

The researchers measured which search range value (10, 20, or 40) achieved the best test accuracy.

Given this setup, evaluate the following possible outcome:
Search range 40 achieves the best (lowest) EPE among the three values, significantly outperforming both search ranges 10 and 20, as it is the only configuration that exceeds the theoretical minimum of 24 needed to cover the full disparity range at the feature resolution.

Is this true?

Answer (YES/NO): NO